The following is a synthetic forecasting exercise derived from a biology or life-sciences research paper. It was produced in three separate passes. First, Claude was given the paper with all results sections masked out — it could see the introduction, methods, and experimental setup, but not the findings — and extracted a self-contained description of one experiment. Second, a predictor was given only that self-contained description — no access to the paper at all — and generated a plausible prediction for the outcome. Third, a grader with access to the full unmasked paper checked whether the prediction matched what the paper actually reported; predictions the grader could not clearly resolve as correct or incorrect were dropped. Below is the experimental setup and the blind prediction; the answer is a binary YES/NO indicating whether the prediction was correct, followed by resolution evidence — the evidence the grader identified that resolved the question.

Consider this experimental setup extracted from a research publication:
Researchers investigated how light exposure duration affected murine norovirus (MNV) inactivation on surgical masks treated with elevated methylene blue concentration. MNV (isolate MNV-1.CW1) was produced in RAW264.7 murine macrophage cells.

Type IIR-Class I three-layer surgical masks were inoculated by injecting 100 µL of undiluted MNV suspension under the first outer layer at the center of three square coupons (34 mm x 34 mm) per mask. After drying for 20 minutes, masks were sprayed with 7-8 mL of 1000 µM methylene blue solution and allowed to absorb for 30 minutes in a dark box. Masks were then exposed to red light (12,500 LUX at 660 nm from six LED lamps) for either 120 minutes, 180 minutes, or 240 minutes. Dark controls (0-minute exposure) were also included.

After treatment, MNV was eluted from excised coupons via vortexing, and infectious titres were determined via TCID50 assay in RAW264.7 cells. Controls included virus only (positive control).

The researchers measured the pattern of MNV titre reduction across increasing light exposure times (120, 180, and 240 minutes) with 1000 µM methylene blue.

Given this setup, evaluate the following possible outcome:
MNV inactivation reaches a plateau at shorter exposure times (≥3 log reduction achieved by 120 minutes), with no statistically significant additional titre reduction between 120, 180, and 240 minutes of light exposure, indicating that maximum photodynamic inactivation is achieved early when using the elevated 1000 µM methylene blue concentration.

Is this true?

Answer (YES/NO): YES